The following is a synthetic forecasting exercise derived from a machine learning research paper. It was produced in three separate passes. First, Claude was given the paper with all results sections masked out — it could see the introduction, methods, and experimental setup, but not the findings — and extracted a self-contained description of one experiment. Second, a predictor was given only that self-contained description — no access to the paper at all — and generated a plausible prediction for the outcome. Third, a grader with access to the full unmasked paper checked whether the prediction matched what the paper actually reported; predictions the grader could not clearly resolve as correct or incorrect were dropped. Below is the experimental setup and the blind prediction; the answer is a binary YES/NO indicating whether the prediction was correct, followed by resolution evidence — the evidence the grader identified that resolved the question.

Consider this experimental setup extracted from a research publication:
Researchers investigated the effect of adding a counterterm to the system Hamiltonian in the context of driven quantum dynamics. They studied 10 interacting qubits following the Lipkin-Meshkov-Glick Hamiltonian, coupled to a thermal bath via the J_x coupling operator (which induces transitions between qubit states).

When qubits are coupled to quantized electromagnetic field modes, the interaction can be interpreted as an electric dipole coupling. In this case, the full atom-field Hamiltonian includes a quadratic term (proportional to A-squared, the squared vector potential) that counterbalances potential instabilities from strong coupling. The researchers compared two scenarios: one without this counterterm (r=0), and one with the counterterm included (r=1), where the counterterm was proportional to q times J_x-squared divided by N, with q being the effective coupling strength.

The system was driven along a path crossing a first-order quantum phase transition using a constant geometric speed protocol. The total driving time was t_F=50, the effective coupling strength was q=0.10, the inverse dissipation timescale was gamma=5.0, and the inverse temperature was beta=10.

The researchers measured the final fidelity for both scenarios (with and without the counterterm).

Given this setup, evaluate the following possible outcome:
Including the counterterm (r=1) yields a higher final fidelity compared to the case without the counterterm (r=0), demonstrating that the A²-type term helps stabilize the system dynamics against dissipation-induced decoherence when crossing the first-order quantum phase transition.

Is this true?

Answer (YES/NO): NO